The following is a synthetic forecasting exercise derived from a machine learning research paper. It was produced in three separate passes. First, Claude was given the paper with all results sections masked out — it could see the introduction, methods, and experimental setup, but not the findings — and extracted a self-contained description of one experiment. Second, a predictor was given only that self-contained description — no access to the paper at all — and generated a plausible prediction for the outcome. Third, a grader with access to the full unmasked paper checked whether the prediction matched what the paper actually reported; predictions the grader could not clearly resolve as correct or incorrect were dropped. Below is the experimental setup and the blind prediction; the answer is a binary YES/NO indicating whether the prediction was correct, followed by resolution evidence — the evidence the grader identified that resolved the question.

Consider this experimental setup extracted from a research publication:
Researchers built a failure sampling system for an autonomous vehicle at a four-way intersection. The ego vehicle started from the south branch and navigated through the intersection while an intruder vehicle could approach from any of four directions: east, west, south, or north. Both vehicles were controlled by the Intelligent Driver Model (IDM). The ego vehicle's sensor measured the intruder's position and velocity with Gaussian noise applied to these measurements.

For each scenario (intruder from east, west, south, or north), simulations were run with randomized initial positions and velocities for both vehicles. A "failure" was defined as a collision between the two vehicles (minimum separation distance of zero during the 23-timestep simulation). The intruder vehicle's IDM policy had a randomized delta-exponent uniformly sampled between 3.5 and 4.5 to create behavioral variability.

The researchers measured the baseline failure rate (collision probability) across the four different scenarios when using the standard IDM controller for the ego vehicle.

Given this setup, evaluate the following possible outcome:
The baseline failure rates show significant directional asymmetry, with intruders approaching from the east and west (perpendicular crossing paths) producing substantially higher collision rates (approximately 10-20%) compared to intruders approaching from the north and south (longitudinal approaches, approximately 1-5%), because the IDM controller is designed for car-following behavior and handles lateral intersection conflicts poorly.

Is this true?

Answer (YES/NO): NO